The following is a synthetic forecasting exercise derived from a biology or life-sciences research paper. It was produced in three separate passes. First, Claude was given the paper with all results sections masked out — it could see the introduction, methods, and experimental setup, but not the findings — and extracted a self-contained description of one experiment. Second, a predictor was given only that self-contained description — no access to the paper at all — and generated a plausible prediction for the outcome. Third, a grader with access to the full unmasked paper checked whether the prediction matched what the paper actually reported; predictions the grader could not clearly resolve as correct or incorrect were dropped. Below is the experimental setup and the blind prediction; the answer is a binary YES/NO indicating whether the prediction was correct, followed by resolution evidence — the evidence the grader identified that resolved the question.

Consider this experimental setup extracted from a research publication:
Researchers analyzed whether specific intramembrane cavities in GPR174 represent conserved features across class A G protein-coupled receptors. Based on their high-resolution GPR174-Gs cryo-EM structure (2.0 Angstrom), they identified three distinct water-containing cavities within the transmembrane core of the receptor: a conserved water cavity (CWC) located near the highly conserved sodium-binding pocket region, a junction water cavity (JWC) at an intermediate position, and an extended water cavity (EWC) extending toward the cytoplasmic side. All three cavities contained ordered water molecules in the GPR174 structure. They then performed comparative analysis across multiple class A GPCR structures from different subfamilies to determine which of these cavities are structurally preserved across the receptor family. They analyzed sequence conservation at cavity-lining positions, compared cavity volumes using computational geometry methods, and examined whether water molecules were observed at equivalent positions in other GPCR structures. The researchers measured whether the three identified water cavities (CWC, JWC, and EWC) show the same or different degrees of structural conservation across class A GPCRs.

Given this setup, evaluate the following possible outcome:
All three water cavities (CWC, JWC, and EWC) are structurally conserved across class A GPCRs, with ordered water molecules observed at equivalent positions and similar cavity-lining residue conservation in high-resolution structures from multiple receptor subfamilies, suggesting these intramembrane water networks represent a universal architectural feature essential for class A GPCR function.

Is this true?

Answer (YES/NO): NO